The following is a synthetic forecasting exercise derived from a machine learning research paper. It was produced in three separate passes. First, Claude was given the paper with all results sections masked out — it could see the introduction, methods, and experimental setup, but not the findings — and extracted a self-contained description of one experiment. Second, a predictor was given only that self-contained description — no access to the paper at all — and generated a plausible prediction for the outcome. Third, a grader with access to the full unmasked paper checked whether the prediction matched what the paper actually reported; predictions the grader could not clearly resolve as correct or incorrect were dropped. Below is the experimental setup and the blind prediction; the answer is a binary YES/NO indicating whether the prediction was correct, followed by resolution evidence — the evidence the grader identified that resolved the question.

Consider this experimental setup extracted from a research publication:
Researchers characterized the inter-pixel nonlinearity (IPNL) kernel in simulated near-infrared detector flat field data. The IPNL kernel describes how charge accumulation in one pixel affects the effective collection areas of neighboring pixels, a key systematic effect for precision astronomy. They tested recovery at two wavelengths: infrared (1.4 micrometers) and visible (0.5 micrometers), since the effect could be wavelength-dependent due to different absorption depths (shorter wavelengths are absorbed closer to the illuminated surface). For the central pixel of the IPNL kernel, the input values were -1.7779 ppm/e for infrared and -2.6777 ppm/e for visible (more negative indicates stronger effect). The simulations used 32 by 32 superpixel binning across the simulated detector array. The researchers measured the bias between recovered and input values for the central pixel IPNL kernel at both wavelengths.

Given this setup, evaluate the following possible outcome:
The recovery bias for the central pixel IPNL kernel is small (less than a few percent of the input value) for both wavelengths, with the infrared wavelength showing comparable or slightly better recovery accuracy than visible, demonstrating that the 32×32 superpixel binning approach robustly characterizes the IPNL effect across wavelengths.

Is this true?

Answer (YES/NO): NO